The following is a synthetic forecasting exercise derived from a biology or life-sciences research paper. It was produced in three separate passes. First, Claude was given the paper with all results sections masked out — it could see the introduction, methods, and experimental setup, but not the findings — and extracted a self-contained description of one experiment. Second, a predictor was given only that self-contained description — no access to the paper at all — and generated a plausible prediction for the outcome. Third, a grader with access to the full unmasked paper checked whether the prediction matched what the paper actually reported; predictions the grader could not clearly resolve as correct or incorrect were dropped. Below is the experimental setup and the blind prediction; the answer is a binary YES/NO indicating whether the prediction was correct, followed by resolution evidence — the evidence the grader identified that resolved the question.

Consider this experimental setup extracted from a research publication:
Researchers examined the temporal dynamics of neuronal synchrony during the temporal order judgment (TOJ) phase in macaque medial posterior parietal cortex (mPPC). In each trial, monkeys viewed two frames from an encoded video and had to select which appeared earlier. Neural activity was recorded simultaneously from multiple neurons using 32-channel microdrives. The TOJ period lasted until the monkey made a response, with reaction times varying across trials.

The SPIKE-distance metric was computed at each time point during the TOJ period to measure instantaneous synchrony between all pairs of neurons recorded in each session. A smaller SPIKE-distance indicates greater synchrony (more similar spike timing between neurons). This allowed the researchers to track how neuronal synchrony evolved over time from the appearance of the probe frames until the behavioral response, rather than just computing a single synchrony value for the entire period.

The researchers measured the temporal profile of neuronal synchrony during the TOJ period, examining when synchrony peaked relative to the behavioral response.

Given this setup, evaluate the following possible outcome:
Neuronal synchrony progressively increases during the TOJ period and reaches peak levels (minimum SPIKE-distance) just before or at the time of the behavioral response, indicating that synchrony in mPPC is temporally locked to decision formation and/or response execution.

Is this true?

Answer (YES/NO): NO